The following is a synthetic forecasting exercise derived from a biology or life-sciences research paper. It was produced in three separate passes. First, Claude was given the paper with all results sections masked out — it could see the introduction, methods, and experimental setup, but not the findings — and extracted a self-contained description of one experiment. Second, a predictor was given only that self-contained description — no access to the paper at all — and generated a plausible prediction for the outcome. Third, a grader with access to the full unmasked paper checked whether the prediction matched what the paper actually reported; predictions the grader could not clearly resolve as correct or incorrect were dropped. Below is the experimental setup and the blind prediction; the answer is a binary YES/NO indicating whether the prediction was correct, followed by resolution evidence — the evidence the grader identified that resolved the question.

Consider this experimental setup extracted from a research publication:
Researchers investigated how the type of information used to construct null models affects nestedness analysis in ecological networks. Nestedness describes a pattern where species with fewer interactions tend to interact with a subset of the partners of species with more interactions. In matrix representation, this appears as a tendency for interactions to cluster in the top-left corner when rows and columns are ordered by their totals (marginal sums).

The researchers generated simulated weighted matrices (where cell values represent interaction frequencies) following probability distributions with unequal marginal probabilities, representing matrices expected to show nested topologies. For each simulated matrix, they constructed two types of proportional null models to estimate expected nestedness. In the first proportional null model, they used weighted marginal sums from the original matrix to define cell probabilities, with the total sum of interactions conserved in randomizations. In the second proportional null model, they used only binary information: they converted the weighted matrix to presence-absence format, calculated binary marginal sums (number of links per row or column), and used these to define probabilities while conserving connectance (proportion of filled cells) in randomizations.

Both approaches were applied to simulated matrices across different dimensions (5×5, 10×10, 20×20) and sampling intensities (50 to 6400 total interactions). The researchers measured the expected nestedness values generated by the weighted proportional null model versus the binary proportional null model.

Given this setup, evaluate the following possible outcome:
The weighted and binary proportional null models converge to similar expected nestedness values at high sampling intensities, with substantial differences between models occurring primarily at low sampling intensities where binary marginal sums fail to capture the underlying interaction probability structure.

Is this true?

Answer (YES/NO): NO